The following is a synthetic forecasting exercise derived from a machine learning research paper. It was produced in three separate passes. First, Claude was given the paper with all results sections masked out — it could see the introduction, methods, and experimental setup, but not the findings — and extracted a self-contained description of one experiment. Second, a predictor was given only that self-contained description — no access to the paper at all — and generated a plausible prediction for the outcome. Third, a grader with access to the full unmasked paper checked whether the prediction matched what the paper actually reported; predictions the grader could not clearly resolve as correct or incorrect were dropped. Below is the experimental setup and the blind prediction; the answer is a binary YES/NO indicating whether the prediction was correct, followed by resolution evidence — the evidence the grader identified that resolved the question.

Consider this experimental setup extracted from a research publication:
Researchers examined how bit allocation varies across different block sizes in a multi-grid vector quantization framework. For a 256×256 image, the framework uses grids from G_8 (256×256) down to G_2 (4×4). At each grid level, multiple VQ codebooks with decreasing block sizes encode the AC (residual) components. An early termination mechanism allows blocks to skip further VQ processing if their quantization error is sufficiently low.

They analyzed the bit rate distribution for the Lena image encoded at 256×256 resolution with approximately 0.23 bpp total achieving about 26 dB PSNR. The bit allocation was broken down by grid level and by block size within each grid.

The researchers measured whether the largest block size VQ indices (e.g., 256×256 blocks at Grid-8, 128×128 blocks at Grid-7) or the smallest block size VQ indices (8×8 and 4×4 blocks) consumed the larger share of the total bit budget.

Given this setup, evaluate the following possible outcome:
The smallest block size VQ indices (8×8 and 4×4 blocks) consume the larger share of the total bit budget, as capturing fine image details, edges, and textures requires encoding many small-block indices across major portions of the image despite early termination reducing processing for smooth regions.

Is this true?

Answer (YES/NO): YES